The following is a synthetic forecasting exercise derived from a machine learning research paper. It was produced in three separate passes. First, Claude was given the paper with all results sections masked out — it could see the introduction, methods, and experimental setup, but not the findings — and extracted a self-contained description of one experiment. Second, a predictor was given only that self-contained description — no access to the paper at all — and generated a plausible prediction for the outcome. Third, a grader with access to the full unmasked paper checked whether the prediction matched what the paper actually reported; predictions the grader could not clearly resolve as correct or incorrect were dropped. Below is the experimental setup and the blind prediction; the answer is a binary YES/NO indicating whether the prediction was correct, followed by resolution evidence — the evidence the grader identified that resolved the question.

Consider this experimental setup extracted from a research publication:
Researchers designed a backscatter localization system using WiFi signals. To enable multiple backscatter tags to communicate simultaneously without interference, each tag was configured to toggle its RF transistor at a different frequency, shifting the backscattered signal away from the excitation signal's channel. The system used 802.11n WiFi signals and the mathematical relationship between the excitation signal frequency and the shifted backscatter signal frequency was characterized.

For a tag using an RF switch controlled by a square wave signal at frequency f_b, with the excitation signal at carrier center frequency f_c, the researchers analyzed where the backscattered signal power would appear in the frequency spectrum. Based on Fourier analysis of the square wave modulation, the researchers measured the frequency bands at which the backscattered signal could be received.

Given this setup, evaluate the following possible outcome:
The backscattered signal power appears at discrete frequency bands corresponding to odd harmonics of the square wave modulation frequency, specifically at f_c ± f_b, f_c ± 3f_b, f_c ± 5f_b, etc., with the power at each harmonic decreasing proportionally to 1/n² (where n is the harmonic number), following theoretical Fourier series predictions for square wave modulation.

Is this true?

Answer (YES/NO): NO